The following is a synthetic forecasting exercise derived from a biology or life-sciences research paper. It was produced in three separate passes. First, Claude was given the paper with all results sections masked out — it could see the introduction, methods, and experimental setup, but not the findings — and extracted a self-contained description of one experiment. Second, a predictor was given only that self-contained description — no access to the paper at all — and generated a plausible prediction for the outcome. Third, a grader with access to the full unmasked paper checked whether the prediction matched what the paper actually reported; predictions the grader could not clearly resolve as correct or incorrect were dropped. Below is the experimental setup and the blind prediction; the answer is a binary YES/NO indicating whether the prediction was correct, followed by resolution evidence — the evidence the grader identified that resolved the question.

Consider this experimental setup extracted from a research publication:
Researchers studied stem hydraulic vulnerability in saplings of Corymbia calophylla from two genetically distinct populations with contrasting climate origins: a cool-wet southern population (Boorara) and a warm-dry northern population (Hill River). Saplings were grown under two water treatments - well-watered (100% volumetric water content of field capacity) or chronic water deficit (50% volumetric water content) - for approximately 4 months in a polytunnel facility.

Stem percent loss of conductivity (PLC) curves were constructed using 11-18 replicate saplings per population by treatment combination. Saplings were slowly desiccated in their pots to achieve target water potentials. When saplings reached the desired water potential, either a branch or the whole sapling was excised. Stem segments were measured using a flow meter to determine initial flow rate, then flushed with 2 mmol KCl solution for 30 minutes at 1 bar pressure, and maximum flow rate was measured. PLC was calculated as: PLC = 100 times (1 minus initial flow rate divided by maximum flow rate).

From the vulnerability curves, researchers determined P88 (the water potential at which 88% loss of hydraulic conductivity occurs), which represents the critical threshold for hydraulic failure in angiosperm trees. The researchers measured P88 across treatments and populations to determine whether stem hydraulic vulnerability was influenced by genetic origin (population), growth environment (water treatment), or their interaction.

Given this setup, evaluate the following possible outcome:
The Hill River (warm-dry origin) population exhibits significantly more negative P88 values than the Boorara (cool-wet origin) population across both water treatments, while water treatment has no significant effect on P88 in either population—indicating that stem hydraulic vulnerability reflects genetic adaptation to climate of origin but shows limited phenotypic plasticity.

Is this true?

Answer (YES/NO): NO